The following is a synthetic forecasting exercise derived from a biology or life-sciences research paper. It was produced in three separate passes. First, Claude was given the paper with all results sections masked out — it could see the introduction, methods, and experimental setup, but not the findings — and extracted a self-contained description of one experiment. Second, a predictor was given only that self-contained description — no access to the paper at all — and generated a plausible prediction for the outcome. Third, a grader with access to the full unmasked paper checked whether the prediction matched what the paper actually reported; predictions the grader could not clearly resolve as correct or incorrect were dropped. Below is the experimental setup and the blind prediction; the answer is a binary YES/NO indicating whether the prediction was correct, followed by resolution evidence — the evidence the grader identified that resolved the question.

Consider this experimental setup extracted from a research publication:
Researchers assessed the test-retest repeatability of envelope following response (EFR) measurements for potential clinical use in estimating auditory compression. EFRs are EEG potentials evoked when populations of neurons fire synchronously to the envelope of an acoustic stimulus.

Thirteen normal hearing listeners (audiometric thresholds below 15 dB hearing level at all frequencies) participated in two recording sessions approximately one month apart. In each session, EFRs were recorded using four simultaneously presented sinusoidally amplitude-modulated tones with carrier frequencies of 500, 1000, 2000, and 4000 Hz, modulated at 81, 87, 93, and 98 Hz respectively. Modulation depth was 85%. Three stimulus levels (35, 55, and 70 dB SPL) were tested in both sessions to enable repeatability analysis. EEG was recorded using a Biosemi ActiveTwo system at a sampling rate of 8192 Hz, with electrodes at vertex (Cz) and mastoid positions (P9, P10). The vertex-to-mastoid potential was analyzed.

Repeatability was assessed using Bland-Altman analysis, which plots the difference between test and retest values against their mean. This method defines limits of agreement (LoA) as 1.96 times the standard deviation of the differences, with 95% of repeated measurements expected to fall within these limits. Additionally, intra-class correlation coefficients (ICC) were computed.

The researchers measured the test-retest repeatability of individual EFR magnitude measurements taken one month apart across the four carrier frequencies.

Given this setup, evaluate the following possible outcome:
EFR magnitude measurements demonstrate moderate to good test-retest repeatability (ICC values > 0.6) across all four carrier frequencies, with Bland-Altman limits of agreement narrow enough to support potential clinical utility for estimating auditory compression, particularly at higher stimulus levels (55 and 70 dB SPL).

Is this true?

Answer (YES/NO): NO